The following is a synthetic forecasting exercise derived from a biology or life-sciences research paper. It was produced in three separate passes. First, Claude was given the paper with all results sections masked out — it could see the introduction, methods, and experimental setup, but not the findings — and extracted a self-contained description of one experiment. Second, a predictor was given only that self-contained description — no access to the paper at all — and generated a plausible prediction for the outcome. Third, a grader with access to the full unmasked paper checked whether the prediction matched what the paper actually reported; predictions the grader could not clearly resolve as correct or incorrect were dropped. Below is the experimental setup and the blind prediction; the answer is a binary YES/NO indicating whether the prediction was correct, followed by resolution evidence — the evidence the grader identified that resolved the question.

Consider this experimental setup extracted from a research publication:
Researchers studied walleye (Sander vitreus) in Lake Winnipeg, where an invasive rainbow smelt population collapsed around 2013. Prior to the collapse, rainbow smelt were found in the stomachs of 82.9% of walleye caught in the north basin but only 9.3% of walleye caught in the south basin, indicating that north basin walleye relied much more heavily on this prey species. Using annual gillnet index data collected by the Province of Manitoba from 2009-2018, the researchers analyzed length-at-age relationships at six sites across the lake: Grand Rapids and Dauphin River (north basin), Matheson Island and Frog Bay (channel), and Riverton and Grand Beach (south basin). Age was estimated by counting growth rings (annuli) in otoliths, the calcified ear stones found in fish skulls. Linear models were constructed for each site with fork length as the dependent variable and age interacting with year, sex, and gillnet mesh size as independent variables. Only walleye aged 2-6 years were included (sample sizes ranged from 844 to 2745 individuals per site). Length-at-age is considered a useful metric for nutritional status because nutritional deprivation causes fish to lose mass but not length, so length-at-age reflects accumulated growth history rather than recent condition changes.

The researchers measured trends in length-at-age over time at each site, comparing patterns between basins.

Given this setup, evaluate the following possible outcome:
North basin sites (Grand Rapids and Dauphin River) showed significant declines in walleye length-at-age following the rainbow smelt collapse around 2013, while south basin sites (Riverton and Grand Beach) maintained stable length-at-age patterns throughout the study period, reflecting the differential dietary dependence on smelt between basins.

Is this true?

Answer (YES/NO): NO